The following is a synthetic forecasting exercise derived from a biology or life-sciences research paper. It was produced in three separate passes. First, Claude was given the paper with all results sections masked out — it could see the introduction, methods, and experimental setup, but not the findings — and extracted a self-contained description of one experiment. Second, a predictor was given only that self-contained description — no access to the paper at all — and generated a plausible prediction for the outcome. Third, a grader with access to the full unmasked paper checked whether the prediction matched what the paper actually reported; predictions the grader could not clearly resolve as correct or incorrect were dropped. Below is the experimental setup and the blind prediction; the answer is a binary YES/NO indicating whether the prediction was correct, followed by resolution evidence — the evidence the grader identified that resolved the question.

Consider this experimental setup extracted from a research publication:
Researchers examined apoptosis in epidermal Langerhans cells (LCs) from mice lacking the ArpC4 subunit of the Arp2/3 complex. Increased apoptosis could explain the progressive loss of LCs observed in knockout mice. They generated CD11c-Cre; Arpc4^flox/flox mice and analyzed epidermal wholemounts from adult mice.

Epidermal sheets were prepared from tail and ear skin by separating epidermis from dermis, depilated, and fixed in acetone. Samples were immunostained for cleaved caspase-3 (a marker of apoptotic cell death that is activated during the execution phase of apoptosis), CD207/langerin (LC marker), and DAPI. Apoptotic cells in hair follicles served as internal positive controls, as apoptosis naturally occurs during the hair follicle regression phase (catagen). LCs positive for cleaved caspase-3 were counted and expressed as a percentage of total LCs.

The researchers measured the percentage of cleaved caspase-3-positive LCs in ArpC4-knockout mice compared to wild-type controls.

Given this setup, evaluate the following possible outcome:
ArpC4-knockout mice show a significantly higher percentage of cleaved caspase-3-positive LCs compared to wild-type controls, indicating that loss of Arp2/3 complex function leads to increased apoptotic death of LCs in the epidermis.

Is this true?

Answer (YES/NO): NO